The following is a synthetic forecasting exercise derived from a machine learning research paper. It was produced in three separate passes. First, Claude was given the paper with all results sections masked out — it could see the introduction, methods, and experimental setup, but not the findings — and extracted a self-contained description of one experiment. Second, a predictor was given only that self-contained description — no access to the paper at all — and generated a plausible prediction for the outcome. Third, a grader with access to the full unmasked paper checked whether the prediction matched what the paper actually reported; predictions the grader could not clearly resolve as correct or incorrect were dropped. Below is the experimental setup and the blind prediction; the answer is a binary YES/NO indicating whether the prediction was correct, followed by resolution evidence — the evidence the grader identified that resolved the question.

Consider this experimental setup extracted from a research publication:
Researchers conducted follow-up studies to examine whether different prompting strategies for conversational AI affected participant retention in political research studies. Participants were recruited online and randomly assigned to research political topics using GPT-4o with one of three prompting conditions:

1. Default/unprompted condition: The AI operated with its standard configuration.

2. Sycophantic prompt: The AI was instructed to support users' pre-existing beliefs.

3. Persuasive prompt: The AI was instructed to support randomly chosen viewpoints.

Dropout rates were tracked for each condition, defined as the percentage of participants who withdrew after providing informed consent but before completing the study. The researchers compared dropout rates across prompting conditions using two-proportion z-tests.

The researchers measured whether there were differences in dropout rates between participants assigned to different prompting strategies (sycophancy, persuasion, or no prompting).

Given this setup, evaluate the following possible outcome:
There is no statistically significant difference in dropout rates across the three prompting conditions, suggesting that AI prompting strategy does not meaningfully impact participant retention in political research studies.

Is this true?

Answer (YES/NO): YES